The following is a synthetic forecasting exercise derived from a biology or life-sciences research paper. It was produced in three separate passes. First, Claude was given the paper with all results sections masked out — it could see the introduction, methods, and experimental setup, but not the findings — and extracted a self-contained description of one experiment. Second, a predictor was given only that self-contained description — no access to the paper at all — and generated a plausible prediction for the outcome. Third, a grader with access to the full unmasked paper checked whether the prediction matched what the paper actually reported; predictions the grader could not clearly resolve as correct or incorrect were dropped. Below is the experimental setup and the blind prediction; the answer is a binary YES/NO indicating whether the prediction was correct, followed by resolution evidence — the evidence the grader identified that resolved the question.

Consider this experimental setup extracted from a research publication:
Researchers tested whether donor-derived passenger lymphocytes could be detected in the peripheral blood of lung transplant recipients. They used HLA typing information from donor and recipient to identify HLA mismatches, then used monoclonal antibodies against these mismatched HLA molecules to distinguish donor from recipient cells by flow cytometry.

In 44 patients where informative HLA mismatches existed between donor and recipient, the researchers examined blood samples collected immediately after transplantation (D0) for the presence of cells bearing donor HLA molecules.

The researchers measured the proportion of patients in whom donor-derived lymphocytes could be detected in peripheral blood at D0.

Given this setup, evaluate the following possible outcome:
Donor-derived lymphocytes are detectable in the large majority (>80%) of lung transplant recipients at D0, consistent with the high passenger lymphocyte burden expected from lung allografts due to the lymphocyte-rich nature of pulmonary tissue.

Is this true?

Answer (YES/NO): YES